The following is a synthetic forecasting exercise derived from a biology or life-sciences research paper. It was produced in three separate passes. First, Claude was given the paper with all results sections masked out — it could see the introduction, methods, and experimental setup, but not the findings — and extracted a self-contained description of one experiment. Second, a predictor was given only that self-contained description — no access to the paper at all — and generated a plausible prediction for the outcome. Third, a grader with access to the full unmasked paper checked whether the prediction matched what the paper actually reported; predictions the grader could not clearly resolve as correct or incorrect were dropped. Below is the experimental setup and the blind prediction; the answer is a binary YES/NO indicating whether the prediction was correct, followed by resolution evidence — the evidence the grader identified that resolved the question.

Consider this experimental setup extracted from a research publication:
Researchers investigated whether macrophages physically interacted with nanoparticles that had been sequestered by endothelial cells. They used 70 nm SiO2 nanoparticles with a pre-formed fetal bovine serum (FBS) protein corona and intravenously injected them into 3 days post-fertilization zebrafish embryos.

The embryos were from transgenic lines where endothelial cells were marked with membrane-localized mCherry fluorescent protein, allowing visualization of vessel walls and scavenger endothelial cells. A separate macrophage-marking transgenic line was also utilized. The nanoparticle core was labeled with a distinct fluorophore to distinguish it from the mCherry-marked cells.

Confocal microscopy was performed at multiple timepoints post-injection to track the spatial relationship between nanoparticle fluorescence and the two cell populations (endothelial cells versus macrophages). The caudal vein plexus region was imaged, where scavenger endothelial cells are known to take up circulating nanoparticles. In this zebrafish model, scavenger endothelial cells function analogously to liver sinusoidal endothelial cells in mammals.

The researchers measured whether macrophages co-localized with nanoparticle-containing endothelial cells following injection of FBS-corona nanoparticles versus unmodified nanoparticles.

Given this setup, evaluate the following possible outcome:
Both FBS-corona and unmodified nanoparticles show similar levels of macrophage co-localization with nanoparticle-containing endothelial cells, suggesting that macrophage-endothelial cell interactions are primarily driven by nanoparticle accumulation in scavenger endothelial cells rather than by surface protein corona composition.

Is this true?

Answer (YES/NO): NO